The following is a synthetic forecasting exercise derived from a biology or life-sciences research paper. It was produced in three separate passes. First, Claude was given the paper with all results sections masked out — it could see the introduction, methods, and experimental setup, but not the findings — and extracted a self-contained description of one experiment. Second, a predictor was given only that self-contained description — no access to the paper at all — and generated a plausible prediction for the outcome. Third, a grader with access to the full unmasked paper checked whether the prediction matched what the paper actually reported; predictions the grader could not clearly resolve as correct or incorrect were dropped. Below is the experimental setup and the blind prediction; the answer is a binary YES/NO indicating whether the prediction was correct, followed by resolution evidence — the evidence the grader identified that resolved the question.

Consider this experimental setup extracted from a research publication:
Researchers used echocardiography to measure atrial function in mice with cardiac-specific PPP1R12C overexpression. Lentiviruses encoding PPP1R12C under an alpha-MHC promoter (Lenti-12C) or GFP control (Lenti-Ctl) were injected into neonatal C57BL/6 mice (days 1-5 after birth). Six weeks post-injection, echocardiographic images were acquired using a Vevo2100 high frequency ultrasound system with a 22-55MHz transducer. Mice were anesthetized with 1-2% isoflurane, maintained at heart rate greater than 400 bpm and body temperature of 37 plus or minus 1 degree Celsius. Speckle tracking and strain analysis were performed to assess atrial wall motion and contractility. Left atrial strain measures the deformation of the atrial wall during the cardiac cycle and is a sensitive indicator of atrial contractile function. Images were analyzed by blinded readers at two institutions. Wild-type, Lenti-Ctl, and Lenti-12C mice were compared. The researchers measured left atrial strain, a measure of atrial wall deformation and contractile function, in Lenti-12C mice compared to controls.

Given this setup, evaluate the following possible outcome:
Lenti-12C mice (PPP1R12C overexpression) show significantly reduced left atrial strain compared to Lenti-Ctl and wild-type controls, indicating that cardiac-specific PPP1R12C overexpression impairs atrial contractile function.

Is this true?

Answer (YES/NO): YES